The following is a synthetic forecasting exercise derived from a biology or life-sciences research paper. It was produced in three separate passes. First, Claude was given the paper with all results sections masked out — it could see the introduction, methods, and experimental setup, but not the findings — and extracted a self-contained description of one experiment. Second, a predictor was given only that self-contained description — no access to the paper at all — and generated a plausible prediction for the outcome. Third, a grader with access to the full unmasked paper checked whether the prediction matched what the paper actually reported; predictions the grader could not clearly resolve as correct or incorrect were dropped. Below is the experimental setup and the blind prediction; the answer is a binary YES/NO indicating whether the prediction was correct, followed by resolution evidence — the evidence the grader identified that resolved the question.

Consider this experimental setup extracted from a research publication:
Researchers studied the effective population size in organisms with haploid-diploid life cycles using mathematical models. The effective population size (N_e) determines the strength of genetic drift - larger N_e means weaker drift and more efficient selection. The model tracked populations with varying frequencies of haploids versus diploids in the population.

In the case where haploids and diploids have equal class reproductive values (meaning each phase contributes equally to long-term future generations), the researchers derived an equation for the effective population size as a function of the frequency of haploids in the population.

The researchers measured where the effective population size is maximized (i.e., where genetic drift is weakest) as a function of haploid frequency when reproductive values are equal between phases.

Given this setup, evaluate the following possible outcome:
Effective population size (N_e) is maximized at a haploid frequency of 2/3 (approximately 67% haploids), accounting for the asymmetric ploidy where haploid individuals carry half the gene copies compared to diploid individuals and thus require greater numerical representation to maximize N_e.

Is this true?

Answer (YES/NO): YES